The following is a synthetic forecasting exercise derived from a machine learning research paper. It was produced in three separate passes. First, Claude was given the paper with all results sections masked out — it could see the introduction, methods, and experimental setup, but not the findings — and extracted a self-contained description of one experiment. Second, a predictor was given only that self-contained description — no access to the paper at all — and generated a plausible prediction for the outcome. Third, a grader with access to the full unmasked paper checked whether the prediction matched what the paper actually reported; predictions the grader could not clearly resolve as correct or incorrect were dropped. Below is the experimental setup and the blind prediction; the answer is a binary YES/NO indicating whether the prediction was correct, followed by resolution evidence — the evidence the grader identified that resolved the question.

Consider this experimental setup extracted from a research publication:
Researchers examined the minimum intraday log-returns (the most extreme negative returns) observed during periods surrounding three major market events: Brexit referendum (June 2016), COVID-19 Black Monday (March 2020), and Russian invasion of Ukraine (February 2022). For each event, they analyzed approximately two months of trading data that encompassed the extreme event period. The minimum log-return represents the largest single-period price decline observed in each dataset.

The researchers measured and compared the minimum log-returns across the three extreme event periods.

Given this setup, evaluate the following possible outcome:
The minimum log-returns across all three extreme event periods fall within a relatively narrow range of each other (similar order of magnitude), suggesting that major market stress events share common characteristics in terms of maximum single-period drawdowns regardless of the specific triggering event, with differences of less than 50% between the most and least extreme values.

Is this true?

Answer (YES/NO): NO